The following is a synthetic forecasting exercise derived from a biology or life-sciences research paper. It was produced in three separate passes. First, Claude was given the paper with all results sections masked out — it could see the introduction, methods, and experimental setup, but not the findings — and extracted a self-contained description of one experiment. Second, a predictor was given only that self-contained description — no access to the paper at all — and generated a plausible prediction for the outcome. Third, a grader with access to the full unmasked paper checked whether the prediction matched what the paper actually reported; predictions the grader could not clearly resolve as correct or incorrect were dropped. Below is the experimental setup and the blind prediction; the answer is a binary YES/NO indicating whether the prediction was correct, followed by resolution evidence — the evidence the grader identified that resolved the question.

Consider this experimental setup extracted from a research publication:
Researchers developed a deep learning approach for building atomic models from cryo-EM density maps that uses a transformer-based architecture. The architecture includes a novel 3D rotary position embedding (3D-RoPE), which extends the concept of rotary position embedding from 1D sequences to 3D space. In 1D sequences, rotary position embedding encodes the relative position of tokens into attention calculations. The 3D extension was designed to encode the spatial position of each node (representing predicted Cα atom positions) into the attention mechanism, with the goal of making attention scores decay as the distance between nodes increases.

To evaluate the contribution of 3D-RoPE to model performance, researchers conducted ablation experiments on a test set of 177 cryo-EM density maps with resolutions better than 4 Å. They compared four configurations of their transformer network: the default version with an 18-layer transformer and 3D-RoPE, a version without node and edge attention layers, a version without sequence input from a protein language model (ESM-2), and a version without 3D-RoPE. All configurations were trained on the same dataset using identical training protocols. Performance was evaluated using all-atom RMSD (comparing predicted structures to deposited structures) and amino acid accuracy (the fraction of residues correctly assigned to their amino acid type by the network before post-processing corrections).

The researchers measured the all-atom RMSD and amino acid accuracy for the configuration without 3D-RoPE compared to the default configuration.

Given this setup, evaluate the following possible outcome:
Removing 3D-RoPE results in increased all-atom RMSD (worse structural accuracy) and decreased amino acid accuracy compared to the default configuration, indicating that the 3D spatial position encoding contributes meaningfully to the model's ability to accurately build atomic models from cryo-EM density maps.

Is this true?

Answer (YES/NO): YES